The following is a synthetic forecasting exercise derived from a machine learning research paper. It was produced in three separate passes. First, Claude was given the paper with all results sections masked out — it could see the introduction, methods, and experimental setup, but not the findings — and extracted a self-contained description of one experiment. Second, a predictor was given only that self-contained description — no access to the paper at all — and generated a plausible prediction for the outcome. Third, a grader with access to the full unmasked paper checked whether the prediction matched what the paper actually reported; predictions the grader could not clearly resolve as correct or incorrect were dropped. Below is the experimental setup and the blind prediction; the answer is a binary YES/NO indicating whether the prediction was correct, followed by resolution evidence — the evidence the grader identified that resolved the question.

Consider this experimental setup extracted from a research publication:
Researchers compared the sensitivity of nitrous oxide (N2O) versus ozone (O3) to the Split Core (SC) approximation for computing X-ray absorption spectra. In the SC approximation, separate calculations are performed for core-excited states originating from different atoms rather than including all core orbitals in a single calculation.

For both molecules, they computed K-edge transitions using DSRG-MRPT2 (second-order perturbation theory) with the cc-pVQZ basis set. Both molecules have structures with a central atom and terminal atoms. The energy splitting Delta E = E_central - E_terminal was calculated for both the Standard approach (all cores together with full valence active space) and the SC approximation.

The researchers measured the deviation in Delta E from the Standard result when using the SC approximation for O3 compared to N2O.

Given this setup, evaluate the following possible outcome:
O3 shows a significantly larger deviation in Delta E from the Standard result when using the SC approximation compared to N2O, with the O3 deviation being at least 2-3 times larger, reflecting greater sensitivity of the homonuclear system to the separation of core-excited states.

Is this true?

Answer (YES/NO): YES